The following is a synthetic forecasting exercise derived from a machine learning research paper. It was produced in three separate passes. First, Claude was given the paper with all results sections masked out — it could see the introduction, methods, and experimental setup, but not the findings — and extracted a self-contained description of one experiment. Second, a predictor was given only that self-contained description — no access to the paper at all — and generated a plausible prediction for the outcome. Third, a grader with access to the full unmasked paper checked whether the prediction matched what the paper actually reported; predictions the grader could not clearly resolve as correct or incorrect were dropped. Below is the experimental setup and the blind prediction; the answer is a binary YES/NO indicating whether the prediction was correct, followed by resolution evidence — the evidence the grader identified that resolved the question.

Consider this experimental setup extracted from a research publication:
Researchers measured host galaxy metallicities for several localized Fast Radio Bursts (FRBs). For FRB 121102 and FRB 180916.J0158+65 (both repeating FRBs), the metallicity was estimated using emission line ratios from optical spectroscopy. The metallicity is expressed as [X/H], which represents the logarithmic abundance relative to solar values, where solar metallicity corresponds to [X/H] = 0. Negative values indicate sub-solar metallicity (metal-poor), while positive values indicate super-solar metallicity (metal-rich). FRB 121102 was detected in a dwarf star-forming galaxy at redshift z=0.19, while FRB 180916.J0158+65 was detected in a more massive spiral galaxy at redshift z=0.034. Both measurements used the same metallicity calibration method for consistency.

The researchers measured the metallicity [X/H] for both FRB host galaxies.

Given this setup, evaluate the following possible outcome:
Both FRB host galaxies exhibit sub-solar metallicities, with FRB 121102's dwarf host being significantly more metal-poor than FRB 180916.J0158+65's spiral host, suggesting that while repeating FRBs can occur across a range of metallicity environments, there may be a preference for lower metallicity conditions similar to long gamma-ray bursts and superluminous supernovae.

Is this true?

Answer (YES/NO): NO